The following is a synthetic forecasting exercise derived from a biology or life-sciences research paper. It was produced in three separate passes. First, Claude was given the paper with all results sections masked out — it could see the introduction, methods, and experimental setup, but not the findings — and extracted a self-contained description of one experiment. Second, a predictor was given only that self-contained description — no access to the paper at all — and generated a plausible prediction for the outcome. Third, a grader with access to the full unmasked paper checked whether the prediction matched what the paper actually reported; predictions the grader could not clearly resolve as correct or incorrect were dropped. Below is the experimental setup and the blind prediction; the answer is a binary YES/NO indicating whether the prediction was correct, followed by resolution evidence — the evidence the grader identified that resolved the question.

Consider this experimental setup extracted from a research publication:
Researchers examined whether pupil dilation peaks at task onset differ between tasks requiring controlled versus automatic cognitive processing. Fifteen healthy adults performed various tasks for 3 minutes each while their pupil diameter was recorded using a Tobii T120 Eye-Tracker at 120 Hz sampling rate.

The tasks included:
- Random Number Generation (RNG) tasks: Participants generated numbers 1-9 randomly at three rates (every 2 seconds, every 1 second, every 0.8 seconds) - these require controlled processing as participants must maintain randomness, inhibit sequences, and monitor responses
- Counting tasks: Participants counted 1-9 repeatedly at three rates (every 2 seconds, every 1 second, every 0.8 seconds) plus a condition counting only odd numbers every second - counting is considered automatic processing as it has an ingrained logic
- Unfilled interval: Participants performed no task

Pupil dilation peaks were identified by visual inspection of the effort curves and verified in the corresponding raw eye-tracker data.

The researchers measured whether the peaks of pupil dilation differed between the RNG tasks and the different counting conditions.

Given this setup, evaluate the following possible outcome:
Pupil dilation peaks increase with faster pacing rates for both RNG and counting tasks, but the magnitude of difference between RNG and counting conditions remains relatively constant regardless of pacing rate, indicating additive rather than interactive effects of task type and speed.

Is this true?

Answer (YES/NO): NO